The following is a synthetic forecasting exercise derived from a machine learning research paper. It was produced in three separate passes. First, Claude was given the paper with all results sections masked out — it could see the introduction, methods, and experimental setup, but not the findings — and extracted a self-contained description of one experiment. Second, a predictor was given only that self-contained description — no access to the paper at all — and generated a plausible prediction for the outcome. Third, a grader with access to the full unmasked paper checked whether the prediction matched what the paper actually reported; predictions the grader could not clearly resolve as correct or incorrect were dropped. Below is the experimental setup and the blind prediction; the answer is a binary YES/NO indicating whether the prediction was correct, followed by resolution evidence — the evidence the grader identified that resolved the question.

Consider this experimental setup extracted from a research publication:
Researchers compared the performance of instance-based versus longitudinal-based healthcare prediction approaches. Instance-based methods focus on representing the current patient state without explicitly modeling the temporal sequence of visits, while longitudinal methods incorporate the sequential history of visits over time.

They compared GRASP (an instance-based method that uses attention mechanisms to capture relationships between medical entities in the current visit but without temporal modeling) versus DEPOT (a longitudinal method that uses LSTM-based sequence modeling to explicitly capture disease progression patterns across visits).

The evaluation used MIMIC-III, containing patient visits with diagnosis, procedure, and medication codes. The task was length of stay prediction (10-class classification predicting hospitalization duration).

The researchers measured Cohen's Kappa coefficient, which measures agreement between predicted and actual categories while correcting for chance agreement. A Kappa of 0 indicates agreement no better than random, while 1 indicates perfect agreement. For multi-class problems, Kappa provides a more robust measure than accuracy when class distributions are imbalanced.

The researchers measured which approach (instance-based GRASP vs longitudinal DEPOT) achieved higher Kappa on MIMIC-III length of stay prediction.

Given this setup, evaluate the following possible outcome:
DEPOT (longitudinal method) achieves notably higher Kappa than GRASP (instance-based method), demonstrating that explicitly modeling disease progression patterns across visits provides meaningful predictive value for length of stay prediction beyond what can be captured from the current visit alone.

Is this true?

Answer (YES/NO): YES